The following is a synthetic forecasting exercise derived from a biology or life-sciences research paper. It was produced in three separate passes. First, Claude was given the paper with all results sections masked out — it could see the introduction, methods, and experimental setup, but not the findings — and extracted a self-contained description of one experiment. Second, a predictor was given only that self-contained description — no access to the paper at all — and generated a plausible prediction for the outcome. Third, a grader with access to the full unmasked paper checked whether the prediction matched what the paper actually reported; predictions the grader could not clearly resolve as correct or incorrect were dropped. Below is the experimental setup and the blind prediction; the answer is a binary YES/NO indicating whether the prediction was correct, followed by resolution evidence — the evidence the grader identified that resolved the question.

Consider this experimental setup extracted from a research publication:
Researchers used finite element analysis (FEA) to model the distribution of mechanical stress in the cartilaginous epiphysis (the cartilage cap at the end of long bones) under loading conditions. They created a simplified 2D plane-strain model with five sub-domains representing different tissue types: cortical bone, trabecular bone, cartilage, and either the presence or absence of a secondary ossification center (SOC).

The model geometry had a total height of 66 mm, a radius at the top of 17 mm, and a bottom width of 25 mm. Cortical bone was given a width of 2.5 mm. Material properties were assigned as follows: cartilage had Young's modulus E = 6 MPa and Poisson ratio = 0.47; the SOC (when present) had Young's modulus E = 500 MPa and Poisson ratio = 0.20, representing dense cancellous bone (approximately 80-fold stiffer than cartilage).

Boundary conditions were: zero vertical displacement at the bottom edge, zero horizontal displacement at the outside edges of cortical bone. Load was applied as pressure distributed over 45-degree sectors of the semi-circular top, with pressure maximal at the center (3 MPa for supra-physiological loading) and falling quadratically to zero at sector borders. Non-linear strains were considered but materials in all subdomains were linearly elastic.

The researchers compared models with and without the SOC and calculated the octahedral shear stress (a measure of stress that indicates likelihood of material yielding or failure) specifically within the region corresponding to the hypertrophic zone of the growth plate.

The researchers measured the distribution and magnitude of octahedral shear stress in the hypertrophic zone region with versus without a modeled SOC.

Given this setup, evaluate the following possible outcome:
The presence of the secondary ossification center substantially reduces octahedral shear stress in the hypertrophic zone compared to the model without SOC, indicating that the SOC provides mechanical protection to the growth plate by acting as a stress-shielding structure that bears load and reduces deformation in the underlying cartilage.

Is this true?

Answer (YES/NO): YES